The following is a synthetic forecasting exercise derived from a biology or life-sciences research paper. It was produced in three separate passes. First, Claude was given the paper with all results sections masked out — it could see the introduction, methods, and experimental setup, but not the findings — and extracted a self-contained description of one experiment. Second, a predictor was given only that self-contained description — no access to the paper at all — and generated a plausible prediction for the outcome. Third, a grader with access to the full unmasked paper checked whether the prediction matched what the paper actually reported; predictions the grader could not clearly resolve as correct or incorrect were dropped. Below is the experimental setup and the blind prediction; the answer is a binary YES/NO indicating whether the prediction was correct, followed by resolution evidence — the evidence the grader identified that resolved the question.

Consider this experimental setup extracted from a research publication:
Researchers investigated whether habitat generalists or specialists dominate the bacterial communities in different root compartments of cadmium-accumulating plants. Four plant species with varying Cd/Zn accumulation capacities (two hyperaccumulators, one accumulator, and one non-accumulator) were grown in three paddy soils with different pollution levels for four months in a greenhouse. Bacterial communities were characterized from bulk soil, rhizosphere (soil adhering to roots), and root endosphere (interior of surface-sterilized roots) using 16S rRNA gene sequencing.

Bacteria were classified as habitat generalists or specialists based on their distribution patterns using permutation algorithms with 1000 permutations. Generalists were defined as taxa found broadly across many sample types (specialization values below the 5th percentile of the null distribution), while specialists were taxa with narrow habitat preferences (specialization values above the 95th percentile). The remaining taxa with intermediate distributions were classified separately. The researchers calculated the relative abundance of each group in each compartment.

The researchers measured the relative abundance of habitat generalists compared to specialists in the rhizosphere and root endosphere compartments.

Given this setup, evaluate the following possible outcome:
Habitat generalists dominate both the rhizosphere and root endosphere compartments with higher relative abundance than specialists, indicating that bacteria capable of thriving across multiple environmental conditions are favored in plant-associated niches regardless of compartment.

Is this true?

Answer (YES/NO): NO